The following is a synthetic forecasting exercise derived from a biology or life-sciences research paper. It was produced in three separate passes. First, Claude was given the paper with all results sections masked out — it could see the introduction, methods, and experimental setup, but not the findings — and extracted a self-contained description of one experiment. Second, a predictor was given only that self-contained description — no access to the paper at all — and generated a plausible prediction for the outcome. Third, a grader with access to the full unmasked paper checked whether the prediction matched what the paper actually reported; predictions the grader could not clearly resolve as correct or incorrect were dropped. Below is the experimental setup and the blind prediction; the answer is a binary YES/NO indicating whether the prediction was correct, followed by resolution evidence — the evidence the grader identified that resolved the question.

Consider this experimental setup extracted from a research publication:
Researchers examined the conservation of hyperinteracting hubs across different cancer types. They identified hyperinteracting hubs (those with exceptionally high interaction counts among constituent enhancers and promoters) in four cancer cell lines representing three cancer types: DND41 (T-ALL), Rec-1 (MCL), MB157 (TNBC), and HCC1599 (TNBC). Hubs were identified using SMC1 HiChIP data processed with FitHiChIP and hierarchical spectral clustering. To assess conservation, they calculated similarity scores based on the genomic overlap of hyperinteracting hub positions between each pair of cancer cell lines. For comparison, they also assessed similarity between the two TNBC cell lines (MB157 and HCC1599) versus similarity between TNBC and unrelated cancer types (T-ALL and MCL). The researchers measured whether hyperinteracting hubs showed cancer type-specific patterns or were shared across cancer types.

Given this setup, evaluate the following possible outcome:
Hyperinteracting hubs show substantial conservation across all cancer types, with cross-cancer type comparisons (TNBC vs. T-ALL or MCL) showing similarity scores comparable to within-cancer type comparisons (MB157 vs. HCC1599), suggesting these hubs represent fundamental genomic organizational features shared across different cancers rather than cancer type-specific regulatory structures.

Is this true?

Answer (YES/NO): NO